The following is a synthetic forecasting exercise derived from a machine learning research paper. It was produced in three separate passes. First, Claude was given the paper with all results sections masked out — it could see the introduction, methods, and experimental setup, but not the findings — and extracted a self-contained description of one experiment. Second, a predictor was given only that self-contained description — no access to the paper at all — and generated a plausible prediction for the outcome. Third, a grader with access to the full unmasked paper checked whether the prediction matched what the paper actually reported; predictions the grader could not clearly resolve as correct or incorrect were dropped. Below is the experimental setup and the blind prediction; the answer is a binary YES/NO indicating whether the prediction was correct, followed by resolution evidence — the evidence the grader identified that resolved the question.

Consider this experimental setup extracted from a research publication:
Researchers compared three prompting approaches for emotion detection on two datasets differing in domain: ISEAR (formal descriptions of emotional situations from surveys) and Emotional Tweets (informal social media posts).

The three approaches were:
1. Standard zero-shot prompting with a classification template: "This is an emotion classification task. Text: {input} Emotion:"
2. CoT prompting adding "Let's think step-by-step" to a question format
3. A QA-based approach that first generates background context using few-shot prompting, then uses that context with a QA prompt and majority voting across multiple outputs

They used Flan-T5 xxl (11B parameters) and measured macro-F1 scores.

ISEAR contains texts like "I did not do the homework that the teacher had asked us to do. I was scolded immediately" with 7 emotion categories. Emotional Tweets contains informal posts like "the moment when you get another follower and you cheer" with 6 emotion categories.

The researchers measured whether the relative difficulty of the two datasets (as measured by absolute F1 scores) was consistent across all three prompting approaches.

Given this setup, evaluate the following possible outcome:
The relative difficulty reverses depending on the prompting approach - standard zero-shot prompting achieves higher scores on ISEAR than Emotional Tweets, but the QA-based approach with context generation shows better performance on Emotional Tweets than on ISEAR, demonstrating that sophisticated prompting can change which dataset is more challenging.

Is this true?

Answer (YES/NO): NO